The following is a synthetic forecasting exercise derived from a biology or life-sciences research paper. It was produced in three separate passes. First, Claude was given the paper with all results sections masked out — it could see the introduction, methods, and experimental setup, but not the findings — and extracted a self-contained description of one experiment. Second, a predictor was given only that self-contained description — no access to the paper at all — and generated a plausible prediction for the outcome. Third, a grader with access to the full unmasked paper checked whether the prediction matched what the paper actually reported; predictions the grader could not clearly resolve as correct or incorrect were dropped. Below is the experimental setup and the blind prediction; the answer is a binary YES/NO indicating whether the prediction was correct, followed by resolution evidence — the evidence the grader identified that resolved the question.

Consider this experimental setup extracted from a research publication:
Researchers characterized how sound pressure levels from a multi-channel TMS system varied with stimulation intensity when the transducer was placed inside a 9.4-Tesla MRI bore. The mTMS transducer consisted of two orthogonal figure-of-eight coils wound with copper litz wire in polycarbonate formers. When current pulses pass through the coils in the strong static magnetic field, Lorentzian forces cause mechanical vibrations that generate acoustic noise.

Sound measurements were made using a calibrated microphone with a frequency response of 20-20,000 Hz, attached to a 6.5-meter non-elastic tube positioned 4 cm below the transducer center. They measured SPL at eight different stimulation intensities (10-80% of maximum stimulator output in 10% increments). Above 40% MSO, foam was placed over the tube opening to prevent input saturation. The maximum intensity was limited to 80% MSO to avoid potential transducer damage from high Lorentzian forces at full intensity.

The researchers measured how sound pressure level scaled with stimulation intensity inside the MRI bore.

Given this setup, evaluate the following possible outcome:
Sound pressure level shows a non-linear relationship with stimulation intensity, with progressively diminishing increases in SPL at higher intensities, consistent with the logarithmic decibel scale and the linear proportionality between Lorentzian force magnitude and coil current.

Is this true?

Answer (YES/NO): YES